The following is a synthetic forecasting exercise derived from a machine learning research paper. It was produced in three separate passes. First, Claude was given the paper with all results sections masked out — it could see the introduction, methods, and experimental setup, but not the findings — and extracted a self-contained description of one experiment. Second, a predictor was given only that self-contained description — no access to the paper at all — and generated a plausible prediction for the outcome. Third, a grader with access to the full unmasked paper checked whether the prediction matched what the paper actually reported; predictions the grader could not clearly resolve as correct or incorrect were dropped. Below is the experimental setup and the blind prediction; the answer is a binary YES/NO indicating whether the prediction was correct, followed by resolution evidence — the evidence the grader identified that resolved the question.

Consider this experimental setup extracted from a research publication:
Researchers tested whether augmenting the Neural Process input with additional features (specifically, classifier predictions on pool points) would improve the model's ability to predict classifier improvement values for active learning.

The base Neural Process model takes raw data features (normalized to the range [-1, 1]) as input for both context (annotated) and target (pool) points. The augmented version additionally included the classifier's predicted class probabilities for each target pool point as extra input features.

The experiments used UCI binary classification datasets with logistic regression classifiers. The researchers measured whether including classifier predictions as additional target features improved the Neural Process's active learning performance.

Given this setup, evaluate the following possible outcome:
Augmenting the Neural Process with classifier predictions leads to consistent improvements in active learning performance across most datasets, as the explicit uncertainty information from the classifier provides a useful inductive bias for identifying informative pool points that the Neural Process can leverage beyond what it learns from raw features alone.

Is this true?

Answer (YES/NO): NO